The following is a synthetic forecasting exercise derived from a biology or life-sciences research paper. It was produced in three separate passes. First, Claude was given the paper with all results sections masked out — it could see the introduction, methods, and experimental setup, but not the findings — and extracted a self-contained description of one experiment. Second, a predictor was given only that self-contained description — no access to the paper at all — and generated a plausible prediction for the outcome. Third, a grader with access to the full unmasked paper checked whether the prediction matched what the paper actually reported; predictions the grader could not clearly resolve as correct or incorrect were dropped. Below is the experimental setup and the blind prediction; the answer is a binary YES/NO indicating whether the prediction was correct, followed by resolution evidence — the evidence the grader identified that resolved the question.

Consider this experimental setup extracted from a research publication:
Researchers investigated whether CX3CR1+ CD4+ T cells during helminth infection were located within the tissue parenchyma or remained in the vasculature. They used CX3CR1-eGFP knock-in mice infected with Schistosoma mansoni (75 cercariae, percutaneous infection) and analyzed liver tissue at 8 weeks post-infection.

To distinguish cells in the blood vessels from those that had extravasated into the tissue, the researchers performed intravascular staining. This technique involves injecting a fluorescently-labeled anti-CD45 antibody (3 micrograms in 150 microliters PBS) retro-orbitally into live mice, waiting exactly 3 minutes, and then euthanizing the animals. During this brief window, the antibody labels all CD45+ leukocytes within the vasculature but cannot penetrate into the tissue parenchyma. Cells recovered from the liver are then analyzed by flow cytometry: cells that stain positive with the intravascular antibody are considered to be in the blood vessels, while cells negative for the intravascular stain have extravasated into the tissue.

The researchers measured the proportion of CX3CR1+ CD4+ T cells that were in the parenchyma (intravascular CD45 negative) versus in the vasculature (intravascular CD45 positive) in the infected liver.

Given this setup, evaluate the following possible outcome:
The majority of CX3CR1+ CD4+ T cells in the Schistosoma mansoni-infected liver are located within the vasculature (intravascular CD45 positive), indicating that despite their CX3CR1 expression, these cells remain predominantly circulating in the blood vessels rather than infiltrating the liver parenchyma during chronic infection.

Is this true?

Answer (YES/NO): NO